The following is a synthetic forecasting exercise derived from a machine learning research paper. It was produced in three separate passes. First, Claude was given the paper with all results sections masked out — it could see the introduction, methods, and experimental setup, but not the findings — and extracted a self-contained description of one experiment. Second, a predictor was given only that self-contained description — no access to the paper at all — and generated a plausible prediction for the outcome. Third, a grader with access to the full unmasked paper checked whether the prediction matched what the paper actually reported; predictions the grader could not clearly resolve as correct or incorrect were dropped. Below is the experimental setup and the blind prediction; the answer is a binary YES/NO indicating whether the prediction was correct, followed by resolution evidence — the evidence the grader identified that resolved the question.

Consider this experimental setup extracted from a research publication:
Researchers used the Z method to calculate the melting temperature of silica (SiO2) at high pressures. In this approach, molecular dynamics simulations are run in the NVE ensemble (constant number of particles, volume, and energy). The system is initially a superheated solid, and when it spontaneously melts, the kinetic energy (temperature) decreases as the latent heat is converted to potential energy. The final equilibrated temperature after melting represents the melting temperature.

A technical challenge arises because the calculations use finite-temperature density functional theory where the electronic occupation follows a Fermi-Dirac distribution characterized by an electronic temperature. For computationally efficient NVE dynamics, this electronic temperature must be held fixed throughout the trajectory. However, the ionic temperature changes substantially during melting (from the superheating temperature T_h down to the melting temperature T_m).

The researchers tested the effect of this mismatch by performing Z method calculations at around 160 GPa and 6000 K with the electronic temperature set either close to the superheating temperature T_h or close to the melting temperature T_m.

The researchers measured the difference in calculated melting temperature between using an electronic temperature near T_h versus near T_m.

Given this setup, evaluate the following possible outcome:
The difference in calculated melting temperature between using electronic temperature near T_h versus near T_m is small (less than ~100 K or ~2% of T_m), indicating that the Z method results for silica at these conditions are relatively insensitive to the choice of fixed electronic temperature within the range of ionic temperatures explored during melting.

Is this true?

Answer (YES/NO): NO